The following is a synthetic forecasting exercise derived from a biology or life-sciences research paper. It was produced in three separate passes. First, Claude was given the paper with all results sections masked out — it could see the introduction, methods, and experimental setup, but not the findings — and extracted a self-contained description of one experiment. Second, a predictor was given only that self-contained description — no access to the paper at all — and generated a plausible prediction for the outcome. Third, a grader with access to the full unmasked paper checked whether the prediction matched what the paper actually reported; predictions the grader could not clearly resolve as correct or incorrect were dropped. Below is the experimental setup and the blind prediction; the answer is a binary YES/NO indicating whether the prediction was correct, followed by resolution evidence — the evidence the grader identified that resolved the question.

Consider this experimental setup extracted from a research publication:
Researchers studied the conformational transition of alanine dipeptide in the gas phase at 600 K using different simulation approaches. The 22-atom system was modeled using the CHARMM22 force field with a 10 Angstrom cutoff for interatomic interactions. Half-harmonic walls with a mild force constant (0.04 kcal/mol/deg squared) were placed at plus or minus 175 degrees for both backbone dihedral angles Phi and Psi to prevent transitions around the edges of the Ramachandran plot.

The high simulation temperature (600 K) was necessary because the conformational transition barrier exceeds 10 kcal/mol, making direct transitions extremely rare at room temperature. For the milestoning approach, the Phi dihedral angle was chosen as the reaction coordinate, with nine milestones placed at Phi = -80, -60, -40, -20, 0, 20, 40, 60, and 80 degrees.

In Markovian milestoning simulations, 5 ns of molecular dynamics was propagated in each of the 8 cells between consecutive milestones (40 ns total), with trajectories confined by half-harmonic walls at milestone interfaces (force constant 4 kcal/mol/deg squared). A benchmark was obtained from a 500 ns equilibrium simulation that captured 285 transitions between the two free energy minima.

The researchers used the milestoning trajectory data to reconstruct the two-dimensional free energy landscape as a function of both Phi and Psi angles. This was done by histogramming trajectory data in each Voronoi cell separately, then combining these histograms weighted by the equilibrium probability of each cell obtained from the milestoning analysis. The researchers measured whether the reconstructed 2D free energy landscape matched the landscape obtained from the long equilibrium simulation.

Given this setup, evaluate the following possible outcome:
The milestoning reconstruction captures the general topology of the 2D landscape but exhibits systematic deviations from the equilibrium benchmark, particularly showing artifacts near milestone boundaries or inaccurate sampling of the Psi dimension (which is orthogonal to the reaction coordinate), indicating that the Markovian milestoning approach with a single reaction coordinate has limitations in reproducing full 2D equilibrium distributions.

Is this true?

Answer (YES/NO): NO